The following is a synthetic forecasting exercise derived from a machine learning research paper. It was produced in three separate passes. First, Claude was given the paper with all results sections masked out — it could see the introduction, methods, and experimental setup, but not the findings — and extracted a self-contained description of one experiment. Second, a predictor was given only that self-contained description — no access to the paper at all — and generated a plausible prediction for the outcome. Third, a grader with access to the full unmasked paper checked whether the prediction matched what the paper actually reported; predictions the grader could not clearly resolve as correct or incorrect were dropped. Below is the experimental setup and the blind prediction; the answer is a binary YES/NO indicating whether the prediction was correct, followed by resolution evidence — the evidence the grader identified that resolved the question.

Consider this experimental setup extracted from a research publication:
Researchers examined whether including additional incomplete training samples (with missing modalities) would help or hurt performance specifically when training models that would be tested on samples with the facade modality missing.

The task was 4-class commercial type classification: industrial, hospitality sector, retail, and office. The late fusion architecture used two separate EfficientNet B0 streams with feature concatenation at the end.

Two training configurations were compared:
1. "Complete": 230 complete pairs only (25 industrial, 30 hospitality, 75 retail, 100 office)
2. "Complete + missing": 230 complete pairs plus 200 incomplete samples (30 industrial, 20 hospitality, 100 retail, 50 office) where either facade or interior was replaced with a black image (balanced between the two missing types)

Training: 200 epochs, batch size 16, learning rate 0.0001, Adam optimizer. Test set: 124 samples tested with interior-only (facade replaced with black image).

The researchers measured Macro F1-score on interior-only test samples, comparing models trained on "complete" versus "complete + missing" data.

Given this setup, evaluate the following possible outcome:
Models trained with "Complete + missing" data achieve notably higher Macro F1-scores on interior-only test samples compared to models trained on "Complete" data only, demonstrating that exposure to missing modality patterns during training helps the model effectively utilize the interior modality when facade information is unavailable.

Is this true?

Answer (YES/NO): YES